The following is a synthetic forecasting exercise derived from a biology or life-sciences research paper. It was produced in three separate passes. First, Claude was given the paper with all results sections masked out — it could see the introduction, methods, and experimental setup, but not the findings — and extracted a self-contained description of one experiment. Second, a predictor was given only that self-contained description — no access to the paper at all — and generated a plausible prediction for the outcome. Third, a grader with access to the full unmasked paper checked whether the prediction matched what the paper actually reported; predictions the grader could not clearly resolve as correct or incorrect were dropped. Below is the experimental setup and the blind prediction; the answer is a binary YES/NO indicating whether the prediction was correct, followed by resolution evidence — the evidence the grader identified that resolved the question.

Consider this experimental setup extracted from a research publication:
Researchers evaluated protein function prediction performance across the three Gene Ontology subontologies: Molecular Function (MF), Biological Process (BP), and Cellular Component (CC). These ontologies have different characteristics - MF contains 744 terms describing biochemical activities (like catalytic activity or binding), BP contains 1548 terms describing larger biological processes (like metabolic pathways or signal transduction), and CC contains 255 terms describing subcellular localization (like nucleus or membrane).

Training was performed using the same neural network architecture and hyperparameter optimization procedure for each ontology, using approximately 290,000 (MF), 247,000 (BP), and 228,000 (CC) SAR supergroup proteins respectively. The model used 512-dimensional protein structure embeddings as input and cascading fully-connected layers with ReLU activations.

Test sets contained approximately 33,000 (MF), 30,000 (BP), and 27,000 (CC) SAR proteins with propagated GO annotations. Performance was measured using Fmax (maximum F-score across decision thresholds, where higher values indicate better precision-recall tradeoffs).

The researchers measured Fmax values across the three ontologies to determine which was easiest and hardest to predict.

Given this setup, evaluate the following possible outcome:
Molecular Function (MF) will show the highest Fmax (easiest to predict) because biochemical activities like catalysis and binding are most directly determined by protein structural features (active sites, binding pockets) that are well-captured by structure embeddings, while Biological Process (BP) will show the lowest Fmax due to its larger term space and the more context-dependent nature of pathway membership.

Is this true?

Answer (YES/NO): YES